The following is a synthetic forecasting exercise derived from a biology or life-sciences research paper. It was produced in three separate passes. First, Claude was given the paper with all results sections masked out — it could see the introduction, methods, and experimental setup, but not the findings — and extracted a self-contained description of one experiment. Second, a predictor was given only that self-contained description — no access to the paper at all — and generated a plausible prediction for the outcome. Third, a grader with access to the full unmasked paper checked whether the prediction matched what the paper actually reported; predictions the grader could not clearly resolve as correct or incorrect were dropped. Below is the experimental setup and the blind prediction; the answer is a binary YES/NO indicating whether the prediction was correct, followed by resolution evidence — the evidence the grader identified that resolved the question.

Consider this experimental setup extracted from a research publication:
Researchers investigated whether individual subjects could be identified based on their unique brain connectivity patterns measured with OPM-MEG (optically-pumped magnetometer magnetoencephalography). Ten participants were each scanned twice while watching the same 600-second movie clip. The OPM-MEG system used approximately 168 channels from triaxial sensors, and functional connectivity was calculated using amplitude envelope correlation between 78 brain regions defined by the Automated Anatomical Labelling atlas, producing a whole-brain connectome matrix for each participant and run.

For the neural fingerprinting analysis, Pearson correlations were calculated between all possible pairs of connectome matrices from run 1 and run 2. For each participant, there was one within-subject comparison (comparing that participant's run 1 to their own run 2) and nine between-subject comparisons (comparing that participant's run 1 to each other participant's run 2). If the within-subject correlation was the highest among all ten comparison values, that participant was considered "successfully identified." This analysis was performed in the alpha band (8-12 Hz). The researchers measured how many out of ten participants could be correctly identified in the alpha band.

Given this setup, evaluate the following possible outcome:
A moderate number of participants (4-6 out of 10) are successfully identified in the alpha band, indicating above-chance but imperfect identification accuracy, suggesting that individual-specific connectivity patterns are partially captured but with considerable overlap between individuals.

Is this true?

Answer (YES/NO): NO